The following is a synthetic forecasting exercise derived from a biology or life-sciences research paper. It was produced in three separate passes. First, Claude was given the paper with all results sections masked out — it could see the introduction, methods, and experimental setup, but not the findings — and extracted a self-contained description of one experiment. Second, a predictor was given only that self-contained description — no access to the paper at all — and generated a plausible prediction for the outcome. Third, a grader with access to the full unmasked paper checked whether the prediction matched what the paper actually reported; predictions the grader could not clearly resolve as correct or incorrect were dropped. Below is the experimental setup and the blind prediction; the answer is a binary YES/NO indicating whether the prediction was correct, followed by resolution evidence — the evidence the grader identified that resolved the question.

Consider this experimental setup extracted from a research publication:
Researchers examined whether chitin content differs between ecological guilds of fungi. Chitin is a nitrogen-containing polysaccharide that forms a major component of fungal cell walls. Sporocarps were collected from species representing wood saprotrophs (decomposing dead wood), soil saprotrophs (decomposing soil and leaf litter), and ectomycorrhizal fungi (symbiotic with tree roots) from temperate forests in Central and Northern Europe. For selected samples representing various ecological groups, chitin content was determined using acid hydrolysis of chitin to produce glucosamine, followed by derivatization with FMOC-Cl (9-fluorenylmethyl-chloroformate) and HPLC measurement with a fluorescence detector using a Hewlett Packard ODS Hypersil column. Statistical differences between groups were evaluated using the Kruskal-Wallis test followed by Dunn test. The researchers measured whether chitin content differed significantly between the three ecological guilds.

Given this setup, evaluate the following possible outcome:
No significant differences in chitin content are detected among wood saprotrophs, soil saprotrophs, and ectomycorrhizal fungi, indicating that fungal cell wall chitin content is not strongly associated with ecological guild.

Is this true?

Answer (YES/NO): NO